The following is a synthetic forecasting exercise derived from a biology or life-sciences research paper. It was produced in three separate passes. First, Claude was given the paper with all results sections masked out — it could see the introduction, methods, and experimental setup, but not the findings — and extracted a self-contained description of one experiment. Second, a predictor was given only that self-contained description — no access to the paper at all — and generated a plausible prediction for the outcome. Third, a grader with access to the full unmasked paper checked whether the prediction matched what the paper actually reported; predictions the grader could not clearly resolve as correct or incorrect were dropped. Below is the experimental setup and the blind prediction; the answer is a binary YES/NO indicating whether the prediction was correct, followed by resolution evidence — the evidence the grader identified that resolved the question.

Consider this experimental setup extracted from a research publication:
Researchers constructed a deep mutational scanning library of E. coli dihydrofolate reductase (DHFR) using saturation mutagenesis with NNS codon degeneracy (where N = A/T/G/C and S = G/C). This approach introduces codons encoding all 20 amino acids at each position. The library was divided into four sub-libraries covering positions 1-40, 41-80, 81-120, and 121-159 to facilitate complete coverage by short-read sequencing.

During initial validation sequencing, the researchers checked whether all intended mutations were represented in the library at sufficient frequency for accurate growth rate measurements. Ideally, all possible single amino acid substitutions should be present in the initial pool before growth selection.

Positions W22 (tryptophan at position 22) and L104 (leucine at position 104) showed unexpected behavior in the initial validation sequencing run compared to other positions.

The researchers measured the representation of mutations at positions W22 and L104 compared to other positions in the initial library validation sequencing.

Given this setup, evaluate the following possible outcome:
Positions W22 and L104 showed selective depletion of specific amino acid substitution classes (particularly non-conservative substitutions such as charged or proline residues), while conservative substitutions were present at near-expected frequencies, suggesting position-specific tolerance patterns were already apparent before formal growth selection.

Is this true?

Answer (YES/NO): NO